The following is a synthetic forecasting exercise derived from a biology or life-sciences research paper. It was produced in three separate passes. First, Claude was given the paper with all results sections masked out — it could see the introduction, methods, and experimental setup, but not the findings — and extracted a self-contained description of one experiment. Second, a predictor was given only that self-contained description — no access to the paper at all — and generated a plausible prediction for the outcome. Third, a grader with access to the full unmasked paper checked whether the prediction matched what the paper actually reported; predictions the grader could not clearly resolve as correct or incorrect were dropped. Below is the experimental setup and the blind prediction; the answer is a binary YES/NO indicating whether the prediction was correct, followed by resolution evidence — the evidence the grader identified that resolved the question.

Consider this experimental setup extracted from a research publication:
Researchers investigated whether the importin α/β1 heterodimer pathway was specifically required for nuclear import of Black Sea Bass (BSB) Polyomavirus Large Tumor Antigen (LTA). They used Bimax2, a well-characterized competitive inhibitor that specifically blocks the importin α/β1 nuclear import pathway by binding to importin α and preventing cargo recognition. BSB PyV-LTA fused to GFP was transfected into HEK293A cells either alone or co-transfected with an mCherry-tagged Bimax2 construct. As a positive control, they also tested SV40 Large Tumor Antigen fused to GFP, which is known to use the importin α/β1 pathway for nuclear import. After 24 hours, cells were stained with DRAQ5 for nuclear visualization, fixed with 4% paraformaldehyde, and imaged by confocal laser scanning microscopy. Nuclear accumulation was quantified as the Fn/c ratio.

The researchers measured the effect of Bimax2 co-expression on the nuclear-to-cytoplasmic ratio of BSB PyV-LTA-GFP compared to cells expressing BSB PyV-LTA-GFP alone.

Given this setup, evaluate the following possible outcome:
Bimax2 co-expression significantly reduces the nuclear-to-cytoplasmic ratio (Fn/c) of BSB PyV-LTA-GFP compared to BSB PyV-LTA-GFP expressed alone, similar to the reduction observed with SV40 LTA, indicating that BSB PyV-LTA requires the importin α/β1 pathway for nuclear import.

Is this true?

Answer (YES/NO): YES